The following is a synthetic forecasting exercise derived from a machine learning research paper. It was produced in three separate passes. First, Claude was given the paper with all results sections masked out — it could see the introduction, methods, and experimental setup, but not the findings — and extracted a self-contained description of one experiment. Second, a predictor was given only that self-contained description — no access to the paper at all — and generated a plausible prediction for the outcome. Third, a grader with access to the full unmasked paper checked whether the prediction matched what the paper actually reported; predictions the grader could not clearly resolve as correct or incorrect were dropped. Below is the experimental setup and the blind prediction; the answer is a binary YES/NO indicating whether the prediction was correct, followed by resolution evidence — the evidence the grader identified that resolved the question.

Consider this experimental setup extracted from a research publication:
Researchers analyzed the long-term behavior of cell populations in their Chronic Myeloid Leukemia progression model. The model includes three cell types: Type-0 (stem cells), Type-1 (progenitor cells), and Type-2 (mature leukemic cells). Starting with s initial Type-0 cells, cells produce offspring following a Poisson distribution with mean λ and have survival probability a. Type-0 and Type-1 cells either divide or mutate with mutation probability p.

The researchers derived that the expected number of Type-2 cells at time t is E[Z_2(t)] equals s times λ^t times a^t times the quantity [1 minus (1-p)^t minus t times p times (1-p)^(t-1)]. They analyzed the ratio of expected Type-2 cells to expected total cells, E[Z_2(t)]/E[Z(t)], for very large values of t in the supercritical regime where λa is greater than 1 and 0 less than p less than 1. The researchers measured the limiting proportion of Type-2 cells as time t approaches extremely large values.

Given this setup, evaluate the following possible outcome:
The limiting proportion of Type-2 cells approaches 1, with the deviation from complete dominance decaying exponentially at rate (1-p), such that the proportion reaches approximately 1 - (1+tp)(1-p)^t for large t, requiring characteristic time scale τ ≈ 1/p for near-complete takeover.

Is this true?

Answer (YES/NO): NO